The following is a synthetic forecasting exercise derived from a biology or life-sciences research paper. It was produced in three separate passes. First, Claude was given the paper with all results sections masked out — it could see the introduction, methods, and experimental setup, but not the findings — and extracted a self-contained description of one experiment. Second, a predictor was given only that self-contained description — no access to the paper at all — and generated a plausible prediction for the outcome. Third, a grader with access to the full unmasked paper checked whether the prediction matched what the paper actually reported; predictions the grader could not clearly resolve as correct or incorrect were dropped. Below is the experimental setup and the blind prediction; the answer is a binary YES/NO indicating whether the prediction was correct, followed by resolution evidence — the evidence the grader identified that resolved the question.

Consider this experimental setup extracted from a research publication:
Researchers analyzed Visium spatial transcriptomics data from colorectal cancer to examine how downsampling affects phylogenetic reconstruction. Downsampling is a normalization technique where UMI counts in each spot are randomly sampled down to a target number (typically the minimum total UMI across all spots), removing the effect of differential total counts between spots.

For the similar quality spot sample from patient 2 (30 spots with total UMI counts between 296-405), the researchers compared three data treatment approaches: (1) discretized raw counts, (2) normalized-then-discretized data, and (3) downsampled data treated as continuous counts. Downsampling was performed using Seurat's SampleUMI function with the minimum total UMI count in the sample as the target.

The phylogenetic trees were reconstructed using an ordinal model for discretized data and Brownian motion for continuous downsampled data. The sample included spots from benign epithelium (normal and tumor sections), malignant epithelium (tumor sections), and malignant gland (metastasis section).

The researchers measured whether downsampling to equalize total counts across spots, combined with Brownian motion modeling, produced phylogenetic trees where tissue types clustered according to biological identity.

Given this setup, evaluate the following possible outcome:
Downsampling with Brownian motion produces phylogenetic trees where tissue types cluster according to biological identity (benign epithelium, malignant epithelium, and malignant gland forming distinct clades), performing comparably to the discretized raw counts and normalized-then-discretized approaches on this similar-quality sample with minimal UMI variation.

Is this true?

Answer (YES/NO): NO